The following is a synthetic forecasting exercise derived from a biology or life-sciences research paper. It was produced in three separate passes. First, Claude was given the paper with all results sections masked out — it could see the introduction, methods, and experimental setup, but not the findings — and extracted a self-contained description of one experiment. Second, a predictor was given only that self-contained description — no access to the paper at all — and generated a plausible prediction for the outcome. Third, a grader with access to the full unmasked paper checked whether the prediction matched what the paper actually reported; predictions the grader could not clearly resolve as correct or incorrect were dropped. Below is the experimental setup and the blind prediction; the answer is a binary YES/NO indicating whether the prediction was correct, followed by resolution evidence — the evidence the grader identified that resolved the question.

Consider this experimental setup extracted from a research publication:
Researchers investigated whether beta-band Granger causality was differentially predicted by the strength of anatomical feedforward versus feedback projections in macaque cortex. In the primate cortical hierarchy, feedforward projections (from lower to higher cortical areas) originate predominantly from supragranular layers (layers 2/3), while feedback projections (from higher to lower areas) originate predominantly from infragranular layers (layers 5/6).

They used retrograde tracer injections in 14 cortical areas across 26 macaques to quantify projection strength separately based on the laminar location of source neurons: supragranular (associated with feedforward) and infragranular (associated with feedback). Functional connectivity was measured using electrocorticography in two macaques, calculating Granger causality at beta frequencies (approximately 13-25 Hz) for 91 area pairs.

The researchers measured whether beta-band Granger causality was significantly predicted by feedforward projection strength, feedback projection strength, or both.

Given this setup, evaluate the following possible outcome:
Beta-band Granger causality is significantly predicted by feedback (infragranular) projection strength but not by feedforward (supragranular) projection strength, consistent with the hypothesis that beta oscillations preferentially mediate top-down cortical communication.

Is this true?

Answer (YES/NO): YES